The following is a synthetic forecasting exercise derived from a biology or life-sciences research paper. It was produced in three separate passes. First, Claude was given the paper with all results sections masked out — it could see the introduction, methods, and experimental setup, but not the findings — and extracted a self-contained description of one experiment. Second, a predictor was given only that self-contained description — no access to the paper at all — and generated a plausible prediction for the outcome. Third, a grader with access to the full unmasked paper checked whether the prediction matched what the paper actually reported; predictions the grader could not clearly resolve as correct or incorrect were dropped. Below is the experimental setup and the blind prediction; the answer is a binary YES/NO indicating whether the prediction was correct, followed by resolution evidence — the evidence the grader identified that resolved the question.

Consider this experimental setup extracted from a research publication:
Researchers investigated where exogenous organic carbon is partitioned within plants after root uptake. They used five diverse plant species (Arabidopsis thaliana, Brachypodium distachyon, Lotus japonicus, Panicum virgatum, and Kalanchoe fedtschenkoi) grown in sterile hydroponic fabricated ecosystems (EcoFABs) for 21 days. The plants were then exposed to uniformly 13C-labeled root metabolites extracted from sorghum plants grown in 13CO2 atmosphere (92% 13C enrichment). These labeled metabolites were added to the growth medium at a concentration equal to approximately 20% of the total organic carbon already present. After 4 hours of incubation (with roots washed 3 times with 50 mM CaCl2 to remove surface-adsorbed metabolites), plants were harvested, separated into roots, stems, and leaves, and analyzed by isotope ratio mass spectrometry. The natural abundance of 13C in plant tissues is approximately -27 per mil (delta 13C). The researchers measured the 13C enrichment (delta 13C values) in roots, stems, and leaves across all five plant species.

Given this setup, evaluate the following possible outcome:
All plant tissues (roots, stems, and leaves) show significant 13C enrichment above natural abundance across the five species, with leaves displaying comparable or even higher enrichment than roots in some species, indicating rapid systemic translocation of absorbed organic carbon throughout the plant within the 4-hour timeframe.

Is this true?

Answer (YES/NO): NO